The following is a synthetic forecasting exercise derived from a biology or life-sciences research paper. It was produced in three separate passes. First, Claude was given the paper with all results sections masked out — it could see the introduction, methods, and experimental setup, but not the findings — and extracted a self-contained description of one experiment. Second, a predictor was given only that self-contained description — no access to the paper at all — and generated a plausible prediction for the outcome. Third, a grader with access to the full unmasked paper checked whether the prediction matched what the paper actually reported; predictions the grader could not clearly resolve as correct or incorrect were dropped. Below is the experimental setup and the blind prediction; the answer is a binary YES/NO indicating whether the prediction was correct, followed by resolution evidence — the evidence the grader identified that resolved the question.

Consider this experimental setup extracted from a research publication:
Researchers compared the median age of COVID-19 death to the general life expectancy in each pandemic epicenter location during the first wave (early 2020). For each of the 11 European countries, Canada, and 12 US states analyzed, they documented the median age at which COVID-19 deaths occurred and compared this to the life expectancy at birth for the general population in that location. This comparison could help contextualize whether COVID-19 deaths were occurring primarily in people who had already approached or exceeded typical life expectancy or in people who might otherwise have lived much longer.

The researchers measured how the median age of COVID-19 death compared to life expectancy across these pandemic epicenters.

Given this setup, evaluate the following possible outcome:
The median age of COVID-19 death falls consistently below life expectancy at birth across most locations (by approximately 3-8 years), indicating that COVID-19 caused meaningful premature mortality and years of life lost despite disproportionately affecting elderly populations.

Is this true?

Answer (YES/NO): NO